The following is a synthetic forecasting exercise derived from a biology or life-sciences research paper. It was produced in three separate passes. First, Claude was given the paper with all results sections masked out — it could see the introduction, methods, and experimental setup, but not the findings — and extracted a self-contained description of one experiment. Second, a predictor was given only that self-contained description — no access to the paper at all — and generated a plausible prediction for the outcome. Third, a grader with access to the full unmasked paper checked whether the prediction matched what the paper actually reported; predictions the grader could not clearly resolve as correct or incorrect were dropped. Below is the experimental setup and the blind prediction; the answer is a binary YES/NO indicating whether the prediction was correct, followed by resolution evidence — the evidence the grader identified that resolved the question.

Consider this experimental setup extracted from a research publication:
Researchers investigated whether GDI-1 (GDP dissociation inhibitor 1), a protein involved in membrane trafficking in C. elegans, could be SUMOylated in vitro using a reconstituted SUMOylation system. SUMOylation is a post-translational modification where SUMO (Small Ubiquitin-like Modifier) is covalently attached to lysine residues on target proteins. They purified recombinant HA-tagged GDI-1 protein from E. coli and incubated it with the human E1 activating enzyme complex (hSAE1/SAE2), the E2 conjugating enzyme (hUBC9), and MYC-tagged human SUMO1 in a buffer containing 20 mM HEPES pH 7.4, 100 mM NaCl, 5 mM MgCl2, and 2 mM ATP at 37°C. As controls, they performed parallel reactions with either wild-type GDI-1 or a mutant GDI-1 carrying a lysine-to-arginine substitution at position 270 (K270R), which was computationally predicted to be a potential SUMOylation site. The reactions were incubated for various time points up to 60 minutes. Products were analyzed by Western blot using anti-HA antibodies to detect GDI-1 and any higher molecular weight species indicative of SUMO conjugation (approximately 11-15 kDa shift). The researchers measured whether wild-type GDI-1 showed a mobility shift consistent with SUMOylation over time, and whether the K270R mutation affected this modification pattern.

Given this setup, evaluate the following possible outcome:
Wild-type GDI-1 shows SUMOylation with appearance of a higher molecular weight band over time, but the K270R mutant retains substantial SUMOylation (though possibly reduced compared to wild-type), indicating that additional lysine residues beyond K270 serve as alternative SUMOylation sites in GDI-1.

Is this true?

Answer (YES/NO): NO